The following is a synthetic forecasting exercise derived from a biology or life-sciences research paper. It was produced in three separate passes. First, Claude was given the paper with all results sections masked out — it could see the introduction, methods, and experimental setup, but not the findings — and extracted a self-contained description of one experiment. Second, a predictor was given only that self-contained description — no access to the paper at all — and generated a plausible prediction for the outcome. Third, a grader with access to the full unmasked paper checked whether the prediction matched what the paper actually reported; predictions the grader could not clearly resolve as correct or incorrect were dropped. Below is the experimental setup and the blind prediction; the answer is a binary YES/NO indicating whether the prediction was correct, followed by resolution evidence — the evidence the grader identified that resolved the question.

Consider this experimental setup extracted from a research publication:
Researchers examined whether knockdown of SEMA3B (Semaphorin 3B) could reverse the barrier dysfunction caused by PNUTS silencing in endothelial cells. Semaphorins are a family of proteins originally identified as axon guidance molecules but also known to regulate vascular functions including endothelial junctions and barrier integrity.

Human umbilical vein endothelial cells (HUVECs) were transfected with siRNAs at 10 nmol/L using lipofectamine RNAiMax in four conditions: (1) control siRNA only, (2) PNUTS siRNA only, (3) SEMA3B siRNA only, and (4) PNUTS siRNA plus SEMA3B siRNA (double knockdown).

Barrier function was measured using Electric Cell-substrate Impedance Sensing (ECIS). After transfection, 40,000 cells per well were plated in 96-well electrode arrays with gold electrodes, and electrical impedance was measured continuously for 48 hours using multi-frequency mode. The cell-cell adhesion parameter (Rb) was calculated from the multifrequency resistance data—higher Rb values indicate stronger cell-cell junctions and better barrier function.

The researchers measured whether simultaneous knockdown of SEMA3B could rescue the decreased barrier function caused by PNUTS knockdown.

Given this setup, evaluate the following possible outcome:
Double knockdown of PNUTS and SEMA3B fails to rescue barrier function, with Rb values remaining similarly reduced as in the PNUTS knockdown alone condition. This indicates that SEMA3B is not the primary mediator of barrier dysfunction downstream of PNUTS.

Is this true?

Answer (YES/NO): NO